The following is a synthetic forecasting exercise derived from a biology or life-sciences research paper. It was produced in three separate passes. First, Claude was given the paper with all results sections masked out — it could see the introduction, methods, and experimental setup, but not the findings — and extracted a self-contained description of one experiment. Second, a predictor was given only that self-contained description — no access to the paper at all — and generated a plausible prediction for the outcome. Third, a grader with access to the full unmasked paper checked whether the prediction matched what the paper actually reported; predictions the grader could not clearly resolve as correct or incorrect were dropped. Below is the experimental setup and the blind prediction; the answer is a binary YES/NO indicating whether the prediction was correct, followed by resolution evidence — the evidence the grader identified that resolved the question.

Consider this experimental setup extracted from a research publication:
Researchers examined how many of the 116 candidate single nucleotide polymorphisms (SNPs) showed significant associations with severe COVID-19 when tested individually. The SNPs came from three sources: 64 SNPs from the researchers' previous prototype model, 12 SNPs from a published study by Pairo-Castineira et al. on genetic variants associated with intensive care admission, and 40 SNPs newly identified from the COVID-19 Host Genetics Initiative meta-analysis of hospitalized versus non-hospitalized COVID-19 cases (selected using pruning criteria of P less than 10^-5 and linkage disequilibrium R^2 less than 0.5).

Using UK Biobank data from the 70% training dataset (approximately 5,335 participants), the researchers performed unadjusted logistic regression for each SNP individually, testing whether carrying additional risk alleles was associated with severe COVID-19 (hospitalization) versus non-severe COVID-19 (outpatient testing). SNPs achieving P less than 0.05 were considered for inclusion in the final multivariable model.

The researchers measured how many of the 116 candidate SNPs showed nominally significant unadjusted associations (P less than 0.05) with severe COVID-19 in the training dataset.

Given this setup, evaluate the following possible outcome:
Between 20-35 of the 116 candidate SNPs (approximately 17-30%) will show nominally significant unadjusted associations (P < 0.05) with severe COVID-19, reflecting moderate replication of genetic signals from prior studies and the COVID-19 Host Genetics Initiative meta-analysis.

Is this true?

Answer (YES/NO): NO